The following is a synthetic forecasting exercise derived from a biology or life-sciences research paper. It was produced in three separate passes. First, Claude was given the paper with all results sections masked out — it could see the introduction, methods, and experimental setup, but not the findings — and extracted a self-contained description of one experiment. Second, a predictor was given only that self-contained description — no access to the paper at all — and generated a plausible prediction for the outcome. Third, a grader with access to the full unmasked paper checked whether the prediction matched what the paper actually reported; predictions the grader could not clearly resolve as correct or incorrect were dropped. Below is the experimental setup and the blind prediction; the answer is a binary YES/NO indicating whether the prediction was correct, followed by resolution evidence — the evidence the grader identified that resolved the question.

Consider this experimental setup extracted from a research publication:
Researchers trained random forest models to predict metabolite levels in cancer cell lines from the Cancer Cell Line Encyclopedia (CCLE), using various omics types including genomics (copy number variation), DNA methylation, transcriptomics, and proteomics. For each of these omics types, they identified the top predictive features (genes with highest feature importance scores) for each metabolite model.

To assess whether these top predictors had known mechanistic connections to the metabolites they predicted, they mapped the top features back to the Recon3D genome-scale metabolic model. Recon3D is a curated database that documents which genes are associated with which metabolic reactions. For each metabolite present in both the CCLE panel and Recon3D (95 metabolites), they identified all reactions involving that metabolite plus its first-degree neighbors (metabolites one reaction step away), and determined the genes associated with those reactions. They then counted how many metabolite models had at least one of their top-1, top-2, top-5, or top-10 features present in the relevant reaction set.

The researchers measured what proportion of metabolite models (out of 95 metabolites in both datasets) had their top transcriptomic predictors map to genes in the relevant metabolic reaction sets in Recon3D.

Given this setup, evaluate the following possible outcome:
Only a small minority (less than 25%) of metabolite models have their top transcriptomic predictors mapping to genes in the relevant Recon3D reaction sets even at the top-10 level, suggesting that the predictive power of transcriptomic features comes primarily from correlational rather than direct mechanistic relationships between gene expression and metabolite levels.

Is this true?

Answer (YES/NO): NO